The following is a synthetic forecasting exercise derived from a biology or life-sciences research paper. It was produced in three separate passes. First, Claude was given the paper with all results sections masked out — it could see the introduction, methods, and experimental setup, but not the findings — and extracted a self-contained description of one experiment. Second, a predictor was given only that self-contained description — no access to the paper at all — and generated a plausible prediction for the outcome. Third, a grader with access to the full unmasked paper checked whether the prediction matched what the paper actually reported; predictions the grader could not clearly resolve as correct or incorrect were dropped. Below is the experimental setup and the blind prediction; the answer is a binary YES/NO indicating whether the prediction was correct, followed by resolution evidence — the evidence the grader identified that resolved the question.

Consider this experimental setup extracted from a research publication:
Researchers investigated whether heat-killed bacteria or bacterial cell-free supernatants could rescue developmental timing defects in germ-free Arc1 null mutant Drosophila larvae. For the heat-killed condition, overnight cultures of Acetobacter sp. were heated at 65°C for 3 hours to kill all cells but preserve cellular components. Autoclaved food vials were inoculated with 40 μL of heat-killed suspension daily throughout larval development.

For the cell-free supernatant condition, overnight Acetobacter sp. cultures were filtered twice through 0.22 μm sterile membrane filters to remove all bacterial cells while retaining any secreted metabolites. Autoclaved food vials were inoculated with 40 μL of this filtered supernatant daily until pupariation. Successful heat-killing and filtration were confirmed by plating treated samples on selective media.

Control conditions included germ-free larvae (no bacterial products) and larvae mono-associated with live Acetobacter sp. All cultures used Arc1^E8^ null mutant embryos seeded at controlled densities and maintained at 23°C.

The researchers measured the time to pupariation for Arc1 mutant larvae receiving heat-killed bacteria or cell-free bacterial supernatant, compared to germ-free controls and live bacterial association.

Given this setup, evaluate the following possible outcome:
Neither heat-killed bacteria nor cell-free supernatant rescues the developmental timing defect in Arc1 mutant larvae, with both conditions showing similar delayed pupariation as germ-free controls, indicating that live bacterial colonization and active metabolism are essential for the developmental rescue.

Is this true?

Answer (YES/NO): YES